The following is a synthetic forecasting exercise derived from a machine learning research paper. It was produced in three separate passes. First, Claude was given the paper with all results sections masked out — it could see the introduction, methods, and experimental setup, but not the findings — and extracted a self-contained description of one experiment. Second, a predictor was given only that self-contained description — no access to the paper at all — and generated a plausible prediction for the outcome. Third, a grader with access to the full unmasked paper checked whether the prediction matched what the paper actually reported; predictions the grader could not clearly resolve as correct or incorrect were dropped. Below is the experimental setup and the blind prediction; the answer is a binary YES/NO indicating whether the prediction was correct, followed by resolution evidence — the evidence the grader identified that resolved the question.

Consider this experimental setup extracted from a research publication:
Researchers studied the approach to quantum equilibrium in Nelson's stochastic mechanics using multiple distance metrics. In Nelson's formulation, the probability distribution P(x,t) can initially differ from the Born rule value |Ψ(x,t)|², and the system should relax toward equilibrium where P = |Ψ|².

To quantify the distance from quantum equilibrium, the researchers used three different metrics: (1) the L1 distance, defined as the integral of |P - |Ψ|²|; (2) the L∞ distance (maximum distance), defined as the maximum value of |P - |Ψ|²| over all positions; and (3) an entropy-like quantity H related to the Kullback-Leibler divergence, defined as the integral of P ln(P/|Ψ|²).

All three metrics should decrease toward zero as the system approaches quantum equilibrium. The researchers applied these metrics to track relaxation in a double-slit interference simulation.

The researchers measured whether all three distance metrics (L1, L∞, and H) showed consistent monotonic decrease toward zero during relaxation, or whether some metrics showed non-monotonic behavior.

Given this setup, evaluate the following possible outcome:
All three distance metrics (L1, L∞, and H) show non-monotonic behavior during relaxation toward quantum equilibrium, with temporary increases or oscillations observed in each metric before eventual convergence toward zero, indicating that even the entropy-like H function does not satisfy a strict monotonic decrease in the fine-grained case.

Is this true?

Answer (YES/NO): NO